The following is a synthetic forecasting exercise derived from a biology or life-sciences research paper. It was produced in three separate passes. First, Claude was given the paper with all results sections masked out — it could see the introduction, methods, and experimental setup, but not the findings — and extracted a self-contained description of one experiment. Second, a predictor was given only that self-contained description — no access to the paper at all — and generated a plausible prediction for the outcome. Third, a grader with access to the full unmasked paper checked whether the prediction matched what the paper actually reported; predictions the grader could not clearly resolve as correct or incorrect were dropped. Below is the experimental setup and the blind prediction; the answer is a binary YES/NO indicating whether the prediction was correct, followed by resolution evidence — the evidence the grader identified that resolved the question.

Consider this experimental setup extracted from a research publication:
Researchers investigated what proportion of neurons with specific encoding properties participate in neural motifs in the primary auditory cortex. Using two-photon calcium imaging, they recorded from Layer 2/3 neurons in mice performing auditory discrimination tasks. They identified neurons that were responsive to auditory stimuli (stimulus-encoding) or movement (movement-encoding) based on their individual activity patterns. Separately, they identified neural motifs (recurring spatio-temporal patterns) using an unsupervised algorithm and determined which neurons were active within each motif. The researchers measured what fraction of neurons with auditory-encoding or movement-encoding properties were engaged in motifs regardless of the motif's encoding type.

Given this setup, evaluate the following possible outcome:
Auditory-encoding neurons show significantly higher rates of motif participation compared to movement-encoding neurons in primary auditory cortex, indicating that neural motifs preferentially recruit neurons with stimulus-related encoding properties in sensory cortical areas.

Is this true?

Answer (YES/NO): NO